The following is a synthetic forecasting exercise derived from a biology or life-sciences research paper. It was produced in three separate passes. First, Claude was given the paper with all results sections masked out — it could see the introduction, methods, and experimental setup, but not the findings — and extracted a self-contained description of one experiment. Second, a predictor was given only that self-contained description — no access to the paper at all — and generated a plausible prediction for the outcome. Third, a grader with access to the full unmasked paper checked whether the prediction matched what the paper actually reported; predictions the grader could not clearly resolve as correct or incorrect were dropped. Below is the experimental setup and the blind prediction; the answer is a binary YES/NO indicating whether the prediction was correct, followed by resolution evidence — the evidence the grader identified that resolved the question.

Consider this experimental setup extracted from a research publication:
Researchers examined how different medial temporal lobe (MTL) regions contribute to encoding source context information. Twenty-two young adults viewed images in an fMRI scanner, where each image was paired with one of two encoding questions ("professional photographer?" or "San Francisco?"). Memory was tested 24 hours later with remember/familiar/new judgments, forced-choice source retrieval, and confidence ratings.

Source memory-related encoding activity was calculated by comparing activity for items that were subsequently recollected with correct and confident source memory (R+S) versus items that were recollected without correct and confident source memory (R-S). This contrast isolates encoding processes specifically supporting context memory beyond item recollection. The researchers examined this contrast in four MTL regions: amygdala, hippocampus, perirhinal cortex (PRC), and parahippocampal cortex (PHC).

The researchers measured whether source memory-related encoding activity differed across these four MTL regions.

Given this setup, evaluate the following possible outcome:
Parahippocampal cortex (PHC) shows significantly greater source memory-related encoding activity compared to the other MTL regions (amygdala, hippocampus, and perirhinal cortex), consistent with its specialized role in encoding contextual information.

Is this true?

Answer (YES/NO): NO